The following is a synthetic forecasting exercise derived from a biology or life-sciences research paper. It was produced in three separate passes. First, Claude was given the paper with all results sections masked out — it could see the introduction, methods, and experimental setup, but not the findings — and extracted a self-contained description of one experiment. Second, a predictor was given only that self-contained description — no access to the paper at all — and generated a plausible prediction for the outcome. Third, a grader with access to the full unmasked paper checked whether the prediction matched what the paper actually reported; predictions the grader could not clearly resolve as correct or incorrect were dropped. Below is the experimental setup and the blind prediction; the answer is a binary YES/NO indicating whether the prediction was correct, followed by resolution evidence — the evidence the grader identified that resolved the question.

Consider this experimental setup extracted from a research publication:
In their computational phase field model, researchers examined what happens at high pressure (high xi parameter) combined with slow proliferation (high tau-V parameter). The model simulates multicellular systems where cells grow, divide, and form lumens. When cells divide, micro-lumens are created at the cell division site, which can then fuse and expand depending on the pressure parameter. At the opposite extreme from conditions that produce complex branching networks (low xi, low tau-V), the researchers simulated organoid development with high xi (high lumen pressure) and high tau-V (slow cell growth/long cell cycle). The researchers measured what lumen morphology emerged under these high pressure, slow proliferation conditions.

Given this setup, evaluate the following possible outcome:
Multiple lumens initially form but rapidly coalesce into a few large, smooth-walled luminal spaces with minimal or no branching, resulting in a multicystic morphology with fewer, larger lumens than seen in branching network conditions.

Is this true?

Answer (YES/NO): NO